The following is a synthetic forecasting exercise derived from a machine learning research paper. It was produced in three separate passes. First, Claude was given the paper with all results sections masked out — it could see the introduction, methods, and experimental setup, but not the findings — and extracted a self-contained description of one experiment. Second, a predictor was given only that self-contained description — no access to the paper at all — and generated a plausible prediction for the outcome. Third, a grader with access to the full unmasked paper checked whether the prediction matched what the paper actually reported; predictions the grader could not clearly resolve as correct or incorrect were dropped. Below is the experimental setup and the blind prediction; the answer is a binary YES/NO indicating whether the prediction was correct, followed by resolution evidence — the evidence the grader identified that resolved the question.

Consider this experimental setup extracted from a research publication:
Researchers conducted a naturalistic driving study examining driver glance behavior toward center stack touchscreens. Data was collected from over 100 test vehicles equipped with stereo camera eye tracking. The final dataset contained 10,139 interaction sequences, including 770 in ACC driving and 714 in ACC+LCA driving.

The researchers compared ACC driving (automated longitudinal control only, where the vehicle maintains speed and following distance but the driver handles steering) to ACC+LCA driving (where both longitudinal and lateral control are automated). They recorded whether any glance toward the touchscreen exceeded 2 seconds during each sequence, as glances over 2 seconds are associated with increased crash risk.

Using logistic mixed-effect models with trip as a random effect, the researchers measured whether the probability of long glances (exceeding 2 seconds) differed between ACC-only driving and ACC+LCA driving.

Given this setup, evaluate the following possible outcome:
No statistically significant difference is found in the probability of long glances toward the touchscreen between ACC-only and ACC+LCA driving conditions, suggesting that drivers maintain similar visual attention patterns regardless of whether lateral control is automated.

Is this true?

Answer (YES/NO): NO